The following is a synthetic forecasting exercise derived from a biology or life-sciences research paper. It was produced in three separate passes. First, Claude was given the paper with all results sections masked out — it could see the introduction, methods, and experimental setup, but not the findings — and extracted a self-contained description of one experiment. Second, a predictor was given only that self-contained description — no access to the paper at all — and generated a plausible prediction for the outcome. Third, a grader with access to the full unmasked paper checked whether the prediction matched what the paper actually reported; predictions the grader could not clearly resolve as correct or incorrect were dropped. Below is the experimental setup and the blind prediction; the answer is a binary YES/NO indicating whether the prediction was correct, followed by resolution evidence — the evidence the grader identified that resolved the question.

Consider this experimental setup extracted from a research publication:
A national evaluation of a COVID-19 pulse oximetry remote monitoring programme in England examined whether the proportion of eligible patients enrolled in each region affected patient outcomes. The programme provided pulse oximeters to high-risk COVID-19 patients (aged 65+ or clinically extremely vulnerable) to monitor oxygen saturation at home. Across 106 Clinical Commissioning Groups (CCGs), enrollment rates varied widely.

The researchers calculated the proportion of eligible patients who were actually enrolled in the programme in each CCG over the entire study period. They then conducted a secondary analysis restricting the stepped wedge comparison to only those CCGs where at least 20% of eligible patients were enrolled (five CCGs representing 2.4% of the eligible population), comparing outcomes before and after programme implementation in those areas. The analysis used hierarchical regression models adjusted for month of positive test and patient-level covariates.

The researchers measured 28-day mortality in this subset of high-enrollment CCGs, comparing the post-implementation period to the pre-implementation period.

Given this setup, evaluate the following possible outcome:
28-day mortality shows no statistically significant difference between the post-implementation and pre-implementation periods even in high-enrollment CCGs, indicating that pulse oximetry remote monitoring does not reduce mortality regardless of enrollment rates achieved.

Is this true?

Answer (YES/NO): YES